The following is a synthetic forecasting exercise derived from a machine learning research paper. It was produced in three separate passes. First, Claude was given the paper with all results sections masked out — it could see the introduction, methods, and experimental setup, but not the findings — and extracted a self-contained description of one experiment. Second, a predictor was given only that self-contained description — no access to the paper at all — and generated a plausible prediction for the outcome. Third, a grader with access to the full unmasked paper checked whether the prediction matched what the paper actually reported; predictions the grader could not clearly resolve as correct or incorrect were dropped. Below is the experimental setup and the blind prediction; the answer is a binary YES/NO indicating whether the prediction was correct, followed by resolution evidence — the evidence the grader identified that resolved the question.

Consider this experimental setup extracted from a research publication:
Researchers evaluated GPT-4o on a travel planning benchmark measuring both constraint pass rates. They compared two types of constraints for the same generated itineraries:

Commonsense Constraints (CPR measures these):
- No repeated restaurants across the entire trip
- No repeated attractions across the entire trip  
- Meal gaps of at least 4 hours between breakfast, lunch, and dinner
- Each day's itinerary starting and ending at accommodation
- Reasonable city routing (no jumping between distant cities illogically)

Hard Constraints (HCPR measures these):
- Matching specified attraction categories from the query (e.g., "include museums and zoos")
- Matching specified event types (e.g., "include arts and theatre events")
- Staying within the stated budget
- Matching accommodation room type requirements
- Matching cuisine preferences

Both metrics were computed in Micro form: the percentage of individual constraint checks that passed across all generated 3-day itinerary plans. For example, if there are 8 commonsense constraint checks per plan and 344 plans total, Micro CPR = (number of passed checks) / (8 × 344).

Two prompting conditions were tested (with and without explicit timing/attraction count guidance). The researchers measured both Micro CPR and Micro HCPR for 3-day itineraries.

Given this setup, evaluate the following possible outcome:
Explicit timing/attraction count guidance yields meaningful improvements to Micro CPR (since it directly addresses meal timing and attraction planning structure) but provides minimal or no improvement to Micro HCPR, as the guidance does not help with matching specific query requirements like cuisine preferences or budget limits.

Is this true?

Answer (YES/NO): YES